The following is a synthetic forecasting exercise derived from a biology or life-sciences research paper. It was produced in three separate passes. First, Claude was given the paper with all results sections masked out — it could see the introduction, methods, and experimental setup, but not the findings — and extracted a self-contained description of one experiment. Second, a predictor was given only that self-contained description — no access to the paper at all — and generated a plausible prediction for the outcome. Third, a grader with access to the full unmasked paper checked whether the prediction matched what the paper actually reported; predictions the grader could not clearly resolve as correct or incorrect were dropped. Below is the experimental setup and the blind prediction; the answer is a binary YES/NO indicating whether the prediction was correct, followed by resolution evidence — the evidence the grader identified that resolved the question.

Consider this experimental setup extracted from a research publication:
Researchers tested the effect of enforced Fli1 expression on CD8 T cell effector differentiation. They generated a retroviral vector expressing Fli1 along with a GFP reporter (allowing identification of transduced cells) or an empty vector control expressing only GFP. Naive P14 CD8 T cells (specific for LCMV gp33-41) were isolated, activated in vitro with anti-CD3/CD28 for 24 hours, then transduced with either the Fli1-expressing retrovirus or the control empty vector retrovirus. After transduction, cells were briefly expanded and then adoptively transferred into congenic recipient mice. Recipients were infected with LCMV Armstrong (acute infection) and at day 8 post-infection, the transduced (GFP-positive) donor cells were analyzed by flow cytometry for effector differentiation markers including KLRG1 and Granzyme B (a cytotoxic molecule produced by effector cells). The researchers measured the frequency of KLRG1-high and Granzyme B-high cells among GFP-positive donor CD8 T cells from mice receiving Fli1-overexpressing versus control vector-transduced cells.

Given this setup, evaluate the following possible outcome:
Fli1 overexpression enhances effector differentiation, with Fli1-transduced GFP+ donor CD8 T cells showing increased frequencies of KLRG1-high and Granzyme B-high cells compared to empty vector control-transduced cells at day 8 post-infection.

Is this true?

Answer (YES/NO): NO